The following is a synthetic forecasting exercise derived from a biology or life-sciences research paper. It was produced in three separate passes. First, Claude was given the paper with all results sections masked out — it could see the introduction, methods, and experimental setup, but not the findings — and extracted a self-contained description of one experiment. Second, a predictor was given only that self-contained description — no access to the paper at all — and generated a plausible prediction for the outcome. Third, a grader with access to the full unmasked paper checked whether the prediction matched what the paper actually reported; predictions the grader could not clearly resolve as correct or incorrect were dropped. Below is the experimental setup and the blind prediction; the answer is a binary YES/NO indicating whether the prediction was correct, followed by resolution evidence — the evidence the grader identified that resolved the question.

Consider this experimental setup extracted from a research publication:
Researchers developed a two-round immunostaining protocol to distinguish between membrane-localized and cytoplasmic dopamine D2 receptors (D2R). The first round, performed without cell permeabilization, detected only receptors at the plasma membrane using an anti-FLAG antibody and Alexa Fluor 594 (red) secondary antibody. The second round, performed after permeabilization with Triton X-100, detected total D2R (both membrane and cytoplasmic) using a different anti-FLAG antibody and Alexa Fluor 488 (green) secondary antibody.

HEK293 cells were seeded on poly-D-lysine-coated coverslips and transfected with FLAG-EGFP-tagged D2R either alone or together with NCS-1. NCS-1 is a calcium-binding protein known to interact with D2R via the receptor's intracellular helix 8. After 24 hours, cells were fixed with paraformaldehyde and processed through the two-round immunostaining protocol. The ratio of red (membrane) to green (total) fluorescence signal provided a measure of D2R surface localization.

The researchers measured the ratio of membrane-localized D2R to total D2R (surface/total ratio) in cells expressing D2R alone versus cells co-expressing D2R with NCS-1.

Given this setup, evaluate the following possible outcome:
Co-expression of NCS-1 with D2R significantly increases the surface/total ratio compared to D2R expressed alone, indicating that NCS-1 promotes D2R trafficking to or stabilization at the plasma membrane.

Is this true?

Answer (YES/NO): YES